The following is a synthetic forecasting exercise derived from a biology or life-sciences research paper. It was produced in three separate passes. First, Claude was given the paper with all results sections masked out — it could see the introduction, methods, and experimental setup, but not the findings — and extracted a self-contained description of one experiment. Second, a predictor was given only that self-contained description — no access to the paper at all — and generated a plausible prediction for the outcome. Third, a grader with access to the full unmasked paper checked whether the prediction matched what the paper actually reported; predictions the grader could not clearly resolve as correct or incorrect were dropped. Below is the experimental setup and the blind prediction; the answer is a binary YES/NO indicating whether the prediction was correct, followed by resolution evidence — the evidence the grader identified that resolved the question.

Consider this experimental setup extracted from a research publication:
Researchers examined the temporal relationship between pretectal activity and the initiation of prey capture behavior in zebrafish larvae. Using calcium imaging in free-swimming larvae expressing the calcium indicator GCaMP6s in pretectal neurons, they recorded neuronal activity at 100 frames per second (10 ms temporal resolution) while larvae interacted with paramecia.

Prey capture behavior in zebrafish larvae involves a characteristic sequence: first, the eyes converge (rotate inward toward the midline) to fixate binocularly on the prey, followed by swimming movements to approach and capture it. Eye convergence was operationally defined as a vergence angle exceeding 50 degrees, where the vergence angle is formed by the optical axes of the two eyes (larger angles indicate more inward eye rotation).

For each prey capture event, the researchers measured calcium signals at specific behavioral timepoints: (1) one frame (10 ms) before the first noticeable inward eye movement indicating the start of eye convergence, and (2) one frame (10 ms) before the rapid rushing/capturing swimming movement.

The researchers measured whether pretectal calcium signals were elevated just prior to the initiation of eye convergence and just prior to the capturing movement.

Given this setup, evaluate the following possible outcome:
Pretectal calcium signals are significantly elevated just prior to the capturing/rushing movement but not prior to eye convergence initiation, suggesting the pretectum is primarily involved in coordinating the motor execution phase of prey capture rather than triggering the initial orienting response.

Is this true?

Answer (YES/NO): NO